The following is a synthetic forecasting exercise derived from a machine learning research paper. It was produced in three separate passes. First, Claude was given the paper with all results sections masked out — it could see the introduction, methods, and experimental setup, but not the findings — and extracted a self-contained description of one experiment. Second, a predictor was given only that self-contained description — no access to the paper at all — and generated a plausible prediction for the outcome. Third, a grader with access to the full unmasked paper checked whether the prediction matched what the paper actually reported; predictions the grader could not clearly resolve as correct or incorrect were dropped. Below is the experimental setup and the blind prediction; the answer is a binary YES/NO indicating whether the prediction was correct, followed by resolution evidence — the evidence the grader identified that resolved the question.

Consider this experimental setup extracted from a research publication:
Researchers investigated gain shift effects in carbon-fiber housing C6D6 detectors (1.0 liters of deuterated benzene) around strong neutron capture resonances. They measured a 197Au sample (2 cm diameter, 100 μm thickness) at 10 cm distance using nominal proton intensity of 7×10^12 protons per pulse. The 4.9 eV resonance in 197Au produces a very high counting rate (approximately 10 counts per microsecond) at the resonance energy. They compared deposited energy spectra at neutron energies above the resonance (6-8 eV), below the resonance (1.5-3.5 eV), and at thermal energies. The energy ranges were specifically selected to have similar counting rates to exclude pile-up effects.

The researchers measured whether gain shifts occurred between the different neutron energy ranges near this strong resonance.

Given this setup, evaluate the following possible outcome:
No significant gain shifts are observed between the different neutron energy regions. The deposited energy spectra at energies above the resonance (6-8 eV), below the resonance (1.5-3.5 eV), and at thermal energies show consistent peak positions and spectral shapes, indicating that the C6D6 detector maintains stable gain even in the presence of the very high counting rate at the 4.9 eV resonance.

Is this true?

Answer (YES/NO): NO